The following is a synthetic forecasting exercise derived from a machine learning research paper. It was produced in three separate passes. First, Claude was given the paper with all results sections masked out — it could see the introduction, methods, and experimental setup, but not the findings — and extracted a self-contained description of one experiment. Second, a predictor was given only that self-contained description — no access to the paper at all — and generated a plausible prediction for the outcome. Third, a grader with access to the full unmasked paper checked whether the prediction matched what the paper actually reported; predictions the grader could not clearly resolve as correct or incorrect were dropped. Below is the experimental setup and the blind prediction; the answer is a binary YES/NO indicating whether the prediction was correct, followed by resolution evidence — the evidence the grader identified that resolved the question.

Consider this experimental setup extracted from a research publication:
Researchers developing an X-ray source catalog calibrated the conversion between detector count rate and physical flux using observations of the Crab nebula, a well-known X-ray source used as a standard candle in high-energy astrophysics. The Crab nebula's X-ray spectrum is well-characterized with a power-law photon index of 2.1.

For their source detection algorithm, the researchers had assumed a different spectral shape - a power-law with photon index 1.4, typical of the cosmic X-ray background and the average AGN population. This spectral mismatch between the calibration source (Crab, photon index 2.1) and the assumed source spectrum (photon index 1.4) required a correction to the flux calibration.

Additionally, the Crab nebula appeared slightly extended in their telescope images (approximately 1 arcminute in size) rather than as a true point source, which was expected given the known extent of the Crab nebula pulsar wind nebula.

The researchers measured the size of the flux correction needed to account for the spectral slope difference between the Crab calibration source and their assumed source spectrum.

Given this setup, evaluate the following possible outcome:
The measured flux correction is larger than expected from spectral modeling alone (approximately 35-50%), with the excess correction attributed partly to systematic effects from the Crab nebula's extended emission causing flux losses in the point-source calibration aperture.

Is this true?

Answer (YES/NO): NO